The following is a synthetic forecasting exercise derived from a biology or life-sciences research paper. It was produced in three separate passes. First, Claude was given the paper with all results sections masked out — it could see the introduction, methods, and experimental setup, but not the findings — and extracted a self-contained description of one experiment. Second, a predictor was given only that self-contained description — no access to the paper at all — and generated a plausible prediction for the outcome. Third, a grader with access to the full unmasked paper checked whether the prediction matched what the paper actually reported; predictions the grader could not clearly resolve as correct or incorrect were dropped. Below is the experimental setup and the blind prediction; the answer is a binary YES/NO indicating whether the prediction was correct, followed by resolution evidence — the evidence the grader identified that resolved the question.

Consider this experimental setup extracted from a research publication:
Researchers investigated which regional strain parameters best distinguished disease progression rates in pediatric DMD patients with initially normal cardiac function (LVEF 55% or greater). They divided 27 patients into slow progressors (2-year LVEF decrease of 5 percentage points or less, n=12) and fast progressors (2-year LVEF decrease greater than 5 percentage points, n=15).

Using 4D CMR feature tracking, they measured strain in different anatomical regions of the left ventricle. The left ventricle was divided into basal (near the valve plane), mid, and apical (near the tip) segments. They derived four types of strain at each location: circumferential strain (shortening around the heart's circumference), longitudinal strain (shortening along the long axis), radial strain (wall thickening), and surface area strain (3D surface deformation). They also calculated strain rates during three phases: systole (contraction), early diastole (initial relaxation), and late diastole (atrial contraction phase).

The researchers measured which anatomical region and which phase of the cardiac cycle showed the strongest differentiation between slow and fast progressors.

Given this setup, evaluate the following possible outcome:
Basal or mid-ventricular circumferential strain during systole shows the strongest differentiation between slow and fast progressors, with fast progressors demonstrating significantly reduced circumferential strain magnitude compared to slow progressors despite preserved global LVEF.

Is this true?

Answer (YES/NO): NO